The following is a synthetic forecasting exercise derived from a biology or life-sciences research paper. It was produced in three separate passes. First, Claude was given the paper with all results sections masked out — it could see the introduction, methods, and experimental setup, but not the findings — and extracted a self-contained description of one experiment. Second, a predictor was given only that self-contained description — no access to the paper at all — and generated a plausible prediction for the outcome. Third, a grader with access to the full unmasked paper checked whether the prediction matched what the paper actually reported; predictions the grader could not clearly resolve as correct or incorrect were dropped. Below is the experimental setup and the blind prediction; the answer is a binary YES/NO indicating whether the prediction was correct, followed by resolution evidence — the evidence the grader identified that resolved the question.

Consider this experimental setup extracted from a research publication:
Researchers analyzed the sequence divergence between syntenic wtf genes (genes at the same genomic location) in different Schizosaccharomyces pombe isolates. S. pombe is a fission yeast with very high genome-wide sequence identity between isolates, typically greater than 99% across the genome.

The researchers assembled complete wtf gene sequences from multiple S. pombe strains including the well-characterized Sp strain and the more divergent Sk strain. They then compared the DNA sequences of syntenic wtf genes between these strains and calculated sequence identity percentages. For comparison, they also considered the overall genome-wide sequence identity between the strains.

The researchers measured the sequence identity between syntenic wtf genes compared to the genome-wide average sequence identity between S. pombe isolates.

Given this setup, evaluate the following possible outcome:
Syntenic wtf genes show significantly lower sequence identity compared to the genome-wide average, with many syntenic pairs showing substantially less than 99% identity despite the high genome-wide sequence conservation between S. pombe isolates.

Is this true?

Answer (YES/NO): YES